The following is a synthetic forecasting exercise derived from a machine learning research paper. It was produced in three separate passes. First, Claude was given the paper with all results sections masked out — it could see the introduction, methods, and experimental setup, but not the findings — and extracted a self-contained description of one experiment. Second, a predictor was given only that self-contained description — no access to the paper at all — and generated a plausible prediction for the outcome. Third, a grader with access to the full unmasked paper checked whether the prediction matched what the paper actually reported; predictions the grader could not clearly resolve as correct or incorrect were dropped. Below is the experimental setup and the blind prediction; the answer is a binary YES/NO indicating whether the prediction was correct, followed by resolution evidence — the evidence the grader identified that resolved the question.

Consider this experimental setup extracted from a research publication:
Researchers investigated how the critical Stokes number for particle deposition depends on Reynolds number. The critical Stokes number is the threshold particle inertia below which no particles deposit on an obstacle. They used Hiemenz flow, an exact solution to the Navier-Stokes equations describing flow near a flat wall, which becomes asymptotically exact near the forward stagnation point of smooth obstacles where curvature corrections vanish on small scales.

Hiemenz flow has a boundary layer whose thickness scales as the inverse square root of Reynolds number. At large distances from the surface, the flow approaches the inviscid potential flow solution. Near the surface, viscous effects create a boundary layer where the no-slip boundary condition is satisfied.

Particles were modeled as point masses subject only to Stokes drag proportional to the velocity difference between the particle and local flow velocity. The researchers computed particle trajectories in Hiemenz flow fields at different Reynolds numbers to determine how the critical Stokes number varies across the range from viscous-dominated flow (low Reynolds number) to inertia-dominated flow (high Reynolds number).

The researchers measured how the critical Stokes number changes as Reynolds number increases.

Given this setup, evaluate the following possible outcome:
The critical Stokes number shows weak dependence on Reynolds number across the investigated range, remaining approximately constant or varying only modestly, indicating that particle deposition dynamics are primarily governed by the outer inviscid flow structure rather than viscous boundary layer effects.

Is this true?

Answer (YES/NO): NO